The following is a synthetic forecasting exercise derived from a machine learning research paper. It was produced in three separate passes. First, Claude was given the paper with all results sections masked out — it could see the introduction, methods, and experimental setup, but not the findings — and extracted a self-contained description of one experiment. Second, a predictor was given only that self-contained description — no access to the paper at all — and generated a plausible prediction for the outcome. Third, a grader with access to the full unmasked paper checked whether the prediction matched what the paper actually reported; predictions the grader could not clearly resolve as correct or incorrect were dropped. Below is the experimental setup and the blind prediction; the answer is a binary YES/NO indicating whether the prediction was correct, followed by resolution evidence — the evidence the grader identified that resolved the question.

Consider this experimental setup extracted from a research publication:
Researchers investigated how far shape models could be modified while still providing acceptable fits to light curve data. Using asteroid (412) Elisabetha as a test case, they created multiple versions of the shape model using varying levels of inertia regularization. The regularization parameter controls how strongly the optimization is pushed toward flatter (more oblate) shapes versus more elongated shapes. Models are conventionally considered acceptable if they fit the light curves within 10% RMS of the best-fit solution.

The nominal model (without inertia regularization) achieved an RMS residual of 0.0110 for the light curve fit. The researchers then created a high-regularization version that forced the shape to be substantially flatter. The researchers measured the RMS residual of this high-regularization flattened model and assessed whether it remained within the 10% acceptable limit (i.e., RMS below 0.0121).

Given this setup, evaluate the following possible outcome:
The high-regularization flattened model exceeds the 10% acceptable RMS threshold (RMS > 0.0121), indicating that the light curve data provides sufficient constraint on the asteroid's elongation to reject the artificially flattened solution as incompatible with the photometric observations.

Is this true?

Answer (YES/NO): NO